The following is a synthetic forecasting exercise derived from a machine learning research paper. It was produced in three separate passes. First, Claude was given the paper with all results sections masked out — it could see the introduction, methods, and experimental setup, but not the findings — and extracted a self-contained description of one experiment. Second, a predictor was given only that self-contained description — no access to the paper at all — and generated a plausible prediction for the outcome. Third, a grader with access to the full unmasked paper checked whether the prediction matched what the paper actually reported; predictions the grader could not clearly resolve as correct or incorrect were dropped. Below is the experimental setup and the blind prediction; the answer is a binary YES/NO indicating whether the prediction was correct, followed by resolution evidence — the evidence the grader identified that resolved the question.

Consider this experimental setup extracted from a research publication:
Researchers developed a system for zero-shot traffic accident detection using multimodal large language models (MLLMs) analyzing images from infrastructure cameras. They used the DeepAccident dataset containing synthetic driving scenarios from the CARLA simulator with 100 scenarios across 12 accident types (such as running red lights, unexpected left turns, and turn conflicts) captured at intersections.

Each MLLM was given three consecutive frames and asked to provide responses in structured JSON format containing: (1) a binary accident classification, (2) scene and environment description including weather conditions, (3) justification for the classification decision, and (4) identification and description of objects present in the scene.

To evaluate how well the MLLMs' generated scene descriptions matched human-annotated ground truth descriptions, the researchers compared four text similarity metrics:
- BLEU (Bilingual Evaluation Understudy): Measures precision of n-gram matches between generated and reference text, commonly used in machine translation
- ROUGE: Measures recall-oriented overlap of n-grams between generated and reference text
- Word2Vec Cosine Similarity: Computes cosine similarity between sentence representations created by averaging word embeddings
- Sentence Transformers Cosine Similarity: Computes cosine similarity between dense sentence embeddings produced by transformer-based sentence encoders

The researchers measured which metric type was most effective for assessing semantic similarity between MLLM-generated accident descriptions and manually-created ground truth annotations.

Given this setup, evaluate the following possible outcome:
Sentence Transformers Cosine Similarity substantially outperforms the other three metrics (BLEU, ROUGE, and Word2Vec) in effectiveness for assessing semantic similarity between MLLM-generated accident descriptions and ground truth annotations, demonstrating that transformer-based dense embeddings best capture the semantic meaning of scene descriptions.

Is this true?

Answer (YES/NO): NO